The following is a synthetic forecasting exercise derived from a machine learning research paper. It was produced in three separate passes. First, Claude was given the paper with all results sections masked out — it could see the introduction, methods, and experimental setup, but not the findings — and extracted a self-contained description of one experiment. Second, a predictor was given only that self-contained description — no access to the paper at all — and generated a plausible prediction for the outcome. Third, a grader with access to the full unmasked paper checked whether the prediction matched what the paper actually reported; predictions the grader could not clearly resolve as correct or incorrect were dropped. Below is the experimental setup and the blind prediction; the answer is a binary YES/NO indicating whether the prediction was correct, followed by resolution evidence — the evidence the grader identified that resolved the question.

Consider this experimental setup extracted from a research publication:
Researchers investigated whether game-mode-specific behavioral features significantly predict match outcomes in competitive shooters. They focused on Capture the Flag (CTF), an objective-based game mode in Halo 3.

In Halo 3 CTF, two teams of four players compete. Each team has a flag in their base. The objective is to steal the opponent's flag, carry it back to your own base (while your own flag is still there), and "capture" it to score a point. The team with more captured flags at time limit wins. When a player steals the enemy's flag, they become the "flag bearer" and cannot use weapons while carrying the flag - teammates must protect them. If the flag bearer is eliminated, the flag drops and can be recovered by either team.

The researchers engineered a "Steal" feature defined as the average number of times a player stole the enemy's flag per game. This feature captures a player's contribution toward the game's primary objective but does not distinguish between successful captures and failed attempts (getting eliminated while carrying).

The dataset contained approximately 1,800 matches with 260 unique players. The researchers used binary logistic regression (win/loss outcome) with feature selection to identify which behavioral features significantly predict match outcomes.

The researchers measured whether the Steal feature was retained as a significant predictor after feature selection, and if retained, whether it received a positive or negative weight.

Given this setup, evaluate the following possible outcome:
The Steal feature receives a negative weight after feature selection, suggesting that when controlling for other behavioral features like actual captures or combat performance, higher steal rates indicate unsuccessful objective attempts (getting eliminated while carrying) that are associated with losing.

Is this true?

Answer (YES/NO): NO